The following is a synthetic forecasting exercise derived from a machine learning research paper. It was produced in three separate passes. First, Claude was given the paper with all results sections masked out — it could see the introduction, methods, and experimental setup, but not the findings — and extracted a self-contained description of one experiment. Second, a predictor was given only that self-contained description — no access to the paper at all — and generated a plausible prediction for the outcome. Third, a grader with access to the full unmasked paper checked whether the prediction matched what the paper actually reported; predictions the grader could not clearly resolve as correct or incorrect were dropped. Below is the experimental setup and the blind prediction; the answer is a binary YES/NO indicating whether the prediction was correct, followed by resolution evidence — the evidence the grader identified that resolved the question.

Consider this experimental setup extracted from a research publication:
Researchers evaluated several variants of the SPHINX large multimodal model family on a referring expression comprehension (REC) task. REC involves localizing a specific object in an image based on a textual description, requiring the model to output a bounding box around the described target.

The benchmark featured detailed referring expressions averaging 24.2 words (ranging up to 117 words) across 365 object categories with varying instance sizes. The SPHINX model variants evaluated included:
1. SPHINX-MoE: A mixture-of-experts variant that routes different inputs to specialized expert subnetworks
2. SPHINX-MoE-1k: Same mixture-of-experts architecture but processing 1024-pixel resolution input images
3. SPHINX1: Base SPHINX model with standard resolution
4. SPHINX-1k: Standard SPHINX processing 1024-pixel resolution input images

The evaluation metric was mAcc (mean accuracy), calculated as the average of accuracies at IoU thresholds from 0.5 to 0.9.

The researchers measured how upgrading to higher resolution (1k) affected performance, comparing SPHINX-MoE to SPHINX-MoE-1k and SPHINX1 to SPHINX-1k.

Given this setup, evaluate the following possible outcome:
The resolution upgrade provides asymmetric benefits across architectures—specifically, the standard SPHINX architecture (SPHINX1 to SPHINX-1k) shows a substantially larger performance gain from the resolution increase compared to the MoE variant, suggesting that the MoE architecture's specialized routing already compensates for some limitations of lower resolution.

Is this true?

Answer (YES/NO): NO